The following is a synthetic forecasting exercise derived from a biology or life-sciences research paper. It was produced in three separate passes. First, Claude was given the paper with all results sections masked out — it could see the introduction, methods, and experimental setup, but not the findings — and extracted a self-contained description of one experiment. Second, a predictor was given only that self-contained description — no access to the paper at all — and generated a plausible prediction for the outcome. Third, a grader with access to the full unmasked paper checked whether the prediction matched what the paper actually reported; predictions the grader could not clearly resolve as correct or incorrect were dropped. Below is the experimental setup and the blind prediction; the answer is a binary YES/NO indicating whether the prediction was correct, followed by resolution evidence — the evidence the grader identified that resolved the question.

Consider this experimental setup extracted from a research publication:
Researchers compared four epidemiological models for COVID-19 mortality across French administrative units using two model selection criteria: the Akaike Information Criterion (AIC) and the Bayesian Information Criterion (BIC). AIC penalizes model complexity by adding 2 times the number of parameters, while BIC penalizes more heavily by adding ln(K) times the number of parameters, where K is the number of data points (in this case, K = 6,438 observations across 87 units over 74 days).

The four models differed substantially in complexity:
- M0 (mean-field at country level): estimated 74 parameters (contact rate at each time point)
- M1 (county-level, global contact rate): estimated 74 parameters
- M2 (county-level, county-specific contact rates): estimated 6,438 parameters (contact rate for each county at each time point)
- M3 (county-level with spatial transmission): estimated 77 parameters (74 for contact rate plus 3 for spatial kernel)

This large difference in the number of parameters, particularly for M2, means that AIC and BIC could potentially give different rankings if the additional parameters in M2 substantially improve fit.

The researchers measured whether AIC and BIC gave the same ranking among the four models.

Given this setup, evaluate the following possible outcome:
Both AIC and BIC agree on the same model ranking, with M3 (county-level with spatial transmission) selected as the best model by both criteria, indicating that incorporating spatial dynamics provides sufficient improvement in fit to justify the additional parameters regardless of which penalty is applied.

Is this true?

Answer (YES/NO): YES